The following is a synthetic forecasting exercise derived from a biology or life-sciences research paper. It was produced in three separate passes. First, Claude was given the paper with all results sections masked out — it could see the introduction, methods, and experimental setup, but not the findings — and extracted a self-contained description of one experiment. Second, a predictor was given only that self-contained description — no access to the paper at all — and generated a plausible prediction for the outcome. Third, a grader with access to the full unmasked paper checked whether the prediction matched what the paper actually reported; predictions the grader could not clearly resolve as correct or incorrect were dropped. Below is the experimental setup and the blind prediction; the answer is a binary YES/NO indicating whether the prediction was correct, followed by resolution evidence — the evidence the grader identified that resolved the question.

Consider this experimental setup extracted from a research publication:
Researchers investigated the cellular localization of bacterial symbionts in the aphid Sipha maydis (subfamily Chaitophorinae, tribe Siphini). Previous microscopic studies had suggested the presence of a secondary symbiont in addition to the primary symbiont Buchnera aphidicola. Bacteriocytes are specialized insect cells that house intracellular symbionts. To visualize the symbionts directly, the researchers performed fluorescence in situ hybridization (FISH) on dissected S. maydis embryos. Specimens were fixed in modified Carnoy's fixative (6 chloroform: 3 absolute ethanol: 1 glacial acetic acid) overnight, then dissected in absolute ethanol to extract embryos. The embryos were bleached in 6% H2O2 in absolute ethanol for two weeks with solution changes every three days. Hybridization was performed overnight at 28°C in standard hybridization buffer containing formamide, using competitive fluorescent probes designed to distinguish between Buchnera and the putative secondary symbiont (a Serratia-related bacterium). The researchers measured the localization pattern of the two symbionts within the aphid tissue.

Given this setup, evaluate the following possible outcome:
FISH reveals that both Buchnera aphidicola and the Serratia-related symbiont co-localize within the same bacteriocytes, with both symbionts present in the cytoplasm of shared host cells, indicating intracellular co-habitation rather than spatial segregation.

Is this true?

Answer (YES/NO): NO